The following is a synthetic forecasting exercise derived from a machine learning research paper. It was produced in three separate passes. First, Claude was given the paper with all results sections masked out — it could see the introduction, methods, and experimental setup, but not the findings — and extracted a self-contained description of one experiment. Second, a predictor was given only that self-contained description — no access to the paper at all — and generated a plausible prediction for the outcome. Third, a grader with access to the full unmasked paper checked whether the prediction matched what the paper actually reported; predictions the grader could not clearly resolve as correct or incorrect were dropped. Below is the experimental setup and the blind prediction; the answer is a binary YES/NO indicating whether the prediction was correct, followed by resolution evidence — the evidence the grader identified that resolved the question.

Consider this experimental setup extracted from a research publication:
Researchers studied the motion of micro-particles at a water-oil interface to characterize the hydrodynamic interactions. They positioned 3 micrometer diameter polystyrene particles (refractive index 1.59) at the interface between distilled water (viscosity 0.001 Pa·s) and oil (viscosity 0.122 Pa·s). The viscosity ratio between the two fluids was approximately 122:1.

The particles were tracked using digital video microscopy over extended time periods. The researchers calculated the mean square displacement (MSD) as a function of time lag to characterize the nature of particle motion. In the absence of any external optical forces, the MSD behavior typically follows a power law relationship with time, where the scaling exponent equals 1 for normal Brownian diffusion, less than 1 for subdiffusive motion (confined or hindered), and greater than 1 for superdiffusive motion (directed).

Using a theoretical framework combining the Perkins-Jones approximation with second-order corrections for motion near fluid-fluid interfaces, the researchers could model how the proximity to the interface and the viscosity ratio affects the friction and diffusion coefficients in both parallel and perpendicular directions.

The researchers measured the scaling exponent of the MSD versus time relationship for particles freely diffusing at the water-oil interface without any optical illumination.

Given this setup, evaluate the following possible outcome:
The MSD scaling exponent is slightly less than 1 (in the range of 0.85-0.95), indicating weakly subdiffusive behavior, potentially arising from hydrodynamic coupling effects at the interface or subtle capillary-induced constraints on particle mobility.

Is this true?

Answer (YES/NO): NO